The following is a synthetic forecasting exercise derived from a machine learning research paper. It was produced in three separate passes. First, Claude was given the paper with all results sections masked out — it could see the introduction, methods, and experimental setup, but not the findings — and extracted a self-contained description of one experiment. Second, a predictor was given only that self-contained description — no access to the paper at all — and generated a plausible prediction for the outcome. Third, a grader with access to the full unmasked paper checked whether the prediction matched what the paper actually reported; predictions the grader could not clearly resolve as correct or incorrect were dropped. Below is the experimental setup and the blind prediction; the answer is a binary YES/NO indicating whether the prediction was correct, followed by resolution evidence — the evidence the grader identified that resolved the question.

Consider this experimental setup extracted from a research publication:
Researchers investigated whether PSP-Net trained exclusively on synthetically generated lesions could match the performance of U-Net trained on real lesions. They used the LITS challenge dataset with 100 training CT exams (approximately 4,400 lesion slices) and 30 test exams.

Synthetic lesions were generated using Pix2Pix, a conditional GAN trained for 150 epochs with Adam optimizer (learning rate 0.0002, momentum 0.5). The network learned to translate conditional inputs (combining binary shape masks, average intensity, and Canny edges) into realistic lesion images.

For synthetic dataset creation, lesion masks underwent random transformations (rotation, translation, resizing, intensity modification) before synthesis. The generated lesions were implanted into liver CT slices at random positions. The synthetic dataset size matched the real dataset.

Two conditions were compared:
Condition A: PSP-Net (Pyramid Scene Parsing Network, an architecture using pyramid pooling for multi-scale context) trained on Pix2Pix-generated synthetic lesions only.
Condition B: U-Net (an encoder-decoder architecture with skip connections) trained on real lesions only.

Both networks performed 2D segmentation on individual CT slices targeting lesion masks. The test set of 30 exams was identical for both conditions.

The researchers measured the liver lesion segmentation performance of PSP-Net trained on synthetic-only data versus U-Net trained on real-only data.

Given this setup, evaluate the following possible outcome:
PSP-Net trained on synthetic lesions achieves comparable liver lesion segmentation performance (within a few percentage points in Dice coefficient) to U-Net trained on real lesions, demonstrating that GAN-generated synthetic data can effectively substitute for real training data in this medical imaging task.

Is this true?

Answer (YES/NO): NO